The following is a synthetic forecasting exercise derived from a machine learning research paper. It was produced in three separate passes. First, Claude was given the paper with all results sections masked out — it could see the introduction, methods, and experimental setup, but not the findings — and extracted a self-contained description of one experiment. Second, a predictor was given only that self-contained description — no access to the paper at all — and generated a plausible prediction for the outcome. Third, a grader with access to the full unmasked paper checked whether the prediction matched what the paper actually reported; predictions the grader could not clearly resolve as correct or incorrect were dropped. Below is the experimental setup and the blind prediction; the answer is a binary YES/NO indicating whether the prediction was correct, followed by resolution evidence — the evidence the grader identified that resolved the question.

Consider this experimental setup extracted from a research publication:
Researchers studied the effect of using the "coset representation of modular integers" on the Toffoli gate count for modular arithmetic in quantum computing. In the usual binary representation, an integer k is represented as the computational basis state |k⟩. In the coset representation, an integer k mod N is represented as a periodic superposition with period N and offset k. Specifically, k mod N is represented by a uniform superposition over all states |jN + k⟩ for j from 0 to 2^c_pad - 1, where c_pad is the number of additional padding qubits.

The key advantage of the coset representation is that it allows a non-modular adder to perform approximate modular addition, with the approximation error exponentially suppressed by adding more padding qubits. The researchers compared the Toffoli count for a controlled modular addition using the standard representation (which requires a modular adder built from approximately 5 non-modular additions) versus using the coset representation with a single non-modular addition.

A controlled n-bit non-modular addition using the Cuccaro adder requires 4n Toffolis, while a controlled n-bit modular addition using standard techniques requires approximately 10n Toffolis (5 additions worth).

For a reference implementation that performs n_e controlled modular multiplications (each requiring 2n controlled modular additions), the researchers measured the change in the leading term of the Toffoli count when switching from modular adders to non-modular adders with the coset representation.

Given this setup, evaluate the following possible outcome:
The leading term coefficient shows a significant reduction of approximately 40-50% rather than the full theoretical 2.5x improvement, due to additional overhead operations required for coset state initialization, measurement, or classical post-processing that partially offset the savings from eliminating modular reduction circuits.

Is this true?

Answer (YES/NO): NO